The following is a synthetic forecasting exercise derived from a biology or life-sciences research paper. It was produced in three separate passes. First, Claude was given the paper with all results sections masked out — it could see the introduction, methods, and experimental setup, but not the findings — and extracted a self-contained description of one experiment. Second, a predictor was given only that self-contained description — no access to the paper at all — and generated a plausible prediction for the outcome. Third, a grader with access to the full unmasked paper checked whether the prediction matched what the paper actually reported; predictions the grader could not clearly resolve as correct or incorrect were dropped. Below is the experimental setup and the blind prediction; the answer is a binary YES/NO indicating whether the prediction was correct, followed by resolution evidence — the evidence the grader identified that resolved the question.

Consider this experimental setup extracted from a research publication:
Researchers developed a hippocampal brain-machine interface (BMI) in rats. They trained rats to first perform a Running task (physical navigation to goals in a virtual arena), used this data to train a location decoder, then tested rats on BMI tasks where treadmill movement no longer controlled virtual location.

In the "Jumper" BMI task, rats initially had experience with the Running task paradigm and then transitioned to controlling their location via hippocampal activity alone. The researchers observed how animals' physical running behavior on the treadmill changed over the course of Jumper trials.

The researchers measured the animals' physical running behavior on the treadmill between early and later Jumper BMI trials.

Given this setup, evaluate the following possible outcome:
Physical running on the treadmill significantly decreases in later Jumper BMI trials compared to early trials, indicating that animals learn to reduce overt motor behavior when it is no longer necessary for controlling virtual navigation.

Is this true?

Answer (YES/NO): YES